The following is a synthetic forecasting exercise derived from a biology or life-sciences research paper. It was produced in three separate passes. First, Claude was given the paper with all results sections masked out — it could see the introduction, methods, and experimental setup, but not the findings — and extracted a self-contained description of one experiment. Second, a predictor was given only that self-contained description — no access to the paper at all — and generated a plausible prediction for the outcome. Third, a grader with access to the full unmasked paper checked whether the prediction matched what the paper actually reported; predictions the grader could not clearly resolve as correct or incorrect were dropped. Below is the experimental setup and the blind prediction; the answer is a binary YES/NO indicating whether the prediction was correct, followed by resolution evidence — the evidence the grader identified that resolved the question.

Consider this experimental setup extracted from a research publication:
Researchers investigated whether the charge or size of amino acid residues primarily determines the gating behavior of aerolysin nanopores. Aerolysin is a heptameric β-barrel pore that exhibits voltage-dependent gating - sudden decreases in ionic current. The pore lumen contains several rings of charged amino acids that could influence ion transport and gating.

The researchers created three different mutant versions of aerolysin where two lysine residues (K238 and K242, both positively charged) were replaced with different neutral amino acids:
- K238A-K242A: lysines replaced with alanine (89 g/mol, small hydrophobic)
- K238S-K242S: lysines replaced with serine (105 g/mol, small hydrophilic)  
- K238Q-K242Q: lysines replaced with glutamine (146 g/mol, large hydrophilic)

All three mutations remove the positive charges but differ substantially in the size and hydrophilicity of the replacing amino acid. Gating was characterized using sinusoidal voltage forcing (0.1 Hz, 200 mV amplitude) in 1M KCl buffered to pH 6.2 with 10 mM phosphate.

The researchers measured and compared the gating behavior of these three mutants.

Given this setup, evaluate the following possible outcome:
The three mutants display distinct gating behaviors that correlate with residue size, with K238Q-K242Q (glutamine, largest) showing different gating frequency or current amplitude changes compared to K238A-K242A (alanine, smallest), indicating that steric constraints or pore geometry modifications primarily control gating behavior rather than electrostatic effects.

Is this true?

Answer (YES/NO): NO